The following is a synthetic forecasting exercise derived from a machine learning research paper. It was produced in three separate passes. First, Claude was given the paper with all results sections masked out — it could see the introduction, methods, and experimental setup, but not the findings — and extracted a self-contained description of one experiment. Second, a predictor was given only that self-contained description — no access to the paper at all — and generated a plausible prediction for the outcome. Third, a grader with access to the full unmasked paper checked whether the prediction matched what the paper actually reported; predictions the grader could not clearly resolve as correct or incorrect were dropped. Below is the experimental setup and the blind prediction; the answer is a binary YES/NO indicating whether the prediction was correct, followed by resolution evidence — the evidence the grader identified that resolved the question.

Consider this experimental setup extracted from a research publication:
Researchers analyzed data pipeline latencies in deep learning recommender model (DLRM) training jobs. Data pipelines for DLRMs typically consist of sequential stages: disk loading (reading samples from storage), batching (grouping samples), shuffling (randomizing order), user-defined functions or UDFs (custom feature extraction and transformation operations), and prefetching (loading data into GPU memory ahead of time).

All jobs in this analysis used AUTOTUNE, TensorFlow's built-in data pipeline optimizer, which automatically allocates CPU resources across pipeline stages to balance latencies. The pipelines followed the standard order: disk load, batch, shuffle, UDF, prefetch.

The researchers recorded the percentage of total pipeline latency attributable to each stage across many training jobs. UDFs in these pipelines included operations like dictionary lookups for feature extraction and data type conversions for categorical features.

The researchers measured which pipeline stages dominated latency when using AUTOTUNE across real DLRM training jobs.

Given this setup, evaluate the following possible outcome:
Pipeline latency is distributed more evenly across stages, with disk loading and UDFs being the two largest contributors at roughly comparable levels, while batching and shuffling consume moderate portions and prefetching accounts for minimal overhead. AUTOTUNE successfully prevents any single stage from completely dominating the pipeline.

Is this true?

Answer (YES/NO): NO